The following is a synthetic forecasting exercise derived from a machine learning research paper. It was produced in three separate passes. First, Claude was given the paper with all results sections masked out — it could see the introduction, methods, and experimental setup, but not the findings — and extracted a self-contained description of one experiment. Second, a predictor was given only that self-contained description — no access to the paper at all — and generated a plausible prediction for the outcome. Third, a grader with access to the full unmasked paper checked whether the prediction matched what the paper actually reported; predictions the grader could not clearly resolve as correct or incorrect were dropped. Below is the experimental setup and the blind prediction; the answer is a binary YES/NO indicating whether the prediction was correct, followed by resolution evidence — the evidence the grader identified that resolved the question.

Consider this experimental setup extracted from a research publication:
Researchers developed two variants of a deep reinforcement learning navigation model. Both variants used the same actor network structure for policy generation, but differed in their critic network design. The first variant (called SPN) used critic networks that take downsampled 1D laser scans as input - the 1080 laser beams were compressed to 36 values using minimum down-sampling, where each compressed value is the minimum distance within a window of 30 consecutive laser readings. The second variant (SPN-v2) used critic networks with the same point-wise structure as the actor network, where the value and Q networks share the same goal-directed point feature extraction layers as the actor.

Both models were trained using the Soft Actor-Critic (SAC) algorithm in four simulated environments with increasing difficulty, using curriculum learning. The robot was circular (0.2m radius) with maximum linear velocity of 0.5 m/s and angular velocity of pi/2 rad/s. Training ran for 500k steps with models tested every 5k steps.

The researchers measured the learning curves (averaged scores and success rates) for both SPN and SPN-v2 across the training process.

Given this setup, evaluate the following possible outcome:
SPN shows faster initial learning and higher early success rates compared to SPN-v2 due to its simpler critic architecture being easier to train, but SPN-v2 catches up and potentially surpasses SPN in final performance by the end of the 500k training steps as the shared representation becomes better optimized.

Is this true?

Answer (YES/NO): NO